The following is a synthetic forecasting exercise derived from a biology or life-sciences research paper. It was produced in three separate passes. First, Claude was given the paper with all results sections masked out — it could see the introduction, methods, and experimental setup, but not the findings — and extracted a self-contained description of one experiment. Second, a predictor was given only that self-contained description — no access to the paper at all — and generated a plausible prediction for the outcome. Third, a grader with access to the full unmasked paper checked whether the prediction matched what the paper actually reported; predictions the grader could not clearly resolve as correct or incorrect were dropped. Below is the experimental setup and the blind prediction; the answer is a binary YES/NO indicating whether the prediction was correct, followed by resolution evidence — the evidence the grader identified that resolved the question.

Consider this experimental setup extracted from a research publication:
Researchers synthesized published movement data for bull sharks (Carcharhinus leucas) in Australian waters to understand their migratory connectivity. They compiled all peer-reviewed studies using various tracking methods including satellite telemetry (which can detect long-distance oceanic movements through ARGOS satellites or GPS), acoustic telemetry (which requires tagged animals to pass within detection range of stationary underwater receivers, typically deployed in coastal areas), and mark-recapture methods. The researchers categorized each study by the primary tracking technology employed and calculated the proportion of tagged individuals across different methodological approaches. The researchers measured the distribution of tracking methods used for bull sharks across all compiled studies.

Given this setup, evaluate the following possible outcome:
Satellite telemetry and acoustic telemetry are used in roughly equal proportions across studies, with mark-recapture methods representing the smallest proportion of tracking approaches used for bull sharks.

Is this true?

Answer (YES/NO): NO